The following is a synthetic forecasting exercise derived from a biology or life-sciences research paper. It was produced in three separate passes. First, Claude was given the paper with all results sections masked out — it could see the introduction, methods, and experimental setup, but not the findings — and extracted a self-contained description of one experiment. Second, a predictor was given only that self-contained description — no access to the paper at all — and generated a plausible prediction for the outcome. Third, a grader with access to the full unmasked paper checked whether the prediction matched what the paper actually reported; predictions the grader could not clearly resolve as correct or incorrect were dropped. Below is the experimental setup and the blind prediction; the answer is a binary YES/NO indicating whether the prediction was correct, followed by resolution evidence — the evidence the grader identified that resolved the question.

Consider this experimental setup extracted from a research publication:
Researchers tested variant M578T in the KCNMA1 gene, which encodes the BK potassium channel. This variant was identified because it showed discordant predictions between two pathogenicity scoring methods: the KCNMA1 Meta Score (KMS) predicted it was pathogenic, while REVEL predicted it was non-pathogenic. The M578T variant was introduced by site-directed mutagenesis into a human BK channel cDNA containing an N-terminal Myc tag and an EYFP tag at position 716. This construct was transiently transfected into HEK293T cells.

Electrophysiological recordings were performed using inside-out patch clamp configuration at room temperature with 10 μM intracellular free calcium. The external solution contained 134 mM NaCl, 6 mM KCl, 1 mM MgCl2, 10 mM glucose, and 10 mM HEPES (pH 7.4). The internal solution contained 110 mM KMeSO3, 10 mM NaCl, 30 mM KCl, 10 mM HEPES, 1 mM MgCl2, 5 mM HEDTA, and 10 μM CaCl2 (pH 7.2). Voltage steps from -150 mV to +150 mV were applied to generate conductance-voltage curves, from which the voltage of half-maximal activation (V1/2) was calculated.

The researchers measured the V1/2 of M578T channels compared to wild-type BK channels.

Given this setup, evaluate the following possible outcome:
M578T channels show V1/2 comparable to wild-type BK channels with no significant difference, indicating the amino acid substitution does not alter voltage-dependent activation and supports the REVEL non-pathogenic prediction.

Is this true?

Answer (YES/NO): NO